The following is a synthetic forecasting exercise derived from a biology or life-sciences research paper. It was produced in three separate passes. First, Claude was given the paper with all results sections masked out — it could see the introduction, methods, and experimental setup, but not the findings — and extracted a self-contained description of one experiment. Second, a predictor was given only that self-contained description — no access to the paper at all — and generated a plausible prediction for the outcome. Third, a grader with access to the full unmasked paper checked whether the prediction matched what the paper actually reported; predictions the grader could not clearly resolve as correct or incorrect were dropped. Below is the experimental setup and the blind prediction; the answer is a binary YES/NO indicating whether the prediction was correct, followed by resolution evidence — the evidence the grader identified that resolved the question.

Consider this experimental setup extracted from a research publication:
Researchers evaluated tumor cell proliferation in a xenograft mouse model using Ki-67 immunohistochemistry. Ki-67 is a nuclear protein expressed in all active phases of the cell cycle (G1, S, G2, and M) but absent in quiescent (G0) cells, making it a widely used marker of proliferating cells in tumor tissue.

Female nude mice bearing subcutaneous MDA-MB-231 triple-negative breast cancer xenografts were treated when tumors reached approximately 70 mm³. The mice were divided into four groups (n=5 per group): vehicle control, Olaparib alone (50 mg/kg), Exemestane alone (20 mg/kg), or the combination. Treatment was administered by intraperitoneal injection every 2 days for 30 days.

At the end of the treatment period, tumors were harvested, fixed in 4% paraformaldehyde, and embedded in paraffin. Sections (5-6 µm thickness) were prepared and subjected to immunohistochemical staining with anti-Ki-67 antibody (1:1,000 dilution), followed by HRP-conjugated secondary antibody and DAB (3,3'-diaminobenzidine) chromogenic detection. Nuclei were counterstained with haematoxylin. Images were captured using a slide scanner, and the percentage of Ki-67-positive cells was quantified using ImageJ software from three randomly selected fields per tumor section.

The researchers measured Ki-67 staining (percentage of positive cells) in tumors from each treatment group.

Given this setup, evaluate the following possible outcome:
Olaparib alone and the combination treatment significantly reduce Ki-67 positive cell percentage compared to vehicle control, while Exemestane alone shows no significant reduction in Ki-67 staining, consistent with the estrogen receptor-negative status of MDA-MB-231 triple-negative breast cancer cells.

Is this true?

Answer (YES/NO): NO